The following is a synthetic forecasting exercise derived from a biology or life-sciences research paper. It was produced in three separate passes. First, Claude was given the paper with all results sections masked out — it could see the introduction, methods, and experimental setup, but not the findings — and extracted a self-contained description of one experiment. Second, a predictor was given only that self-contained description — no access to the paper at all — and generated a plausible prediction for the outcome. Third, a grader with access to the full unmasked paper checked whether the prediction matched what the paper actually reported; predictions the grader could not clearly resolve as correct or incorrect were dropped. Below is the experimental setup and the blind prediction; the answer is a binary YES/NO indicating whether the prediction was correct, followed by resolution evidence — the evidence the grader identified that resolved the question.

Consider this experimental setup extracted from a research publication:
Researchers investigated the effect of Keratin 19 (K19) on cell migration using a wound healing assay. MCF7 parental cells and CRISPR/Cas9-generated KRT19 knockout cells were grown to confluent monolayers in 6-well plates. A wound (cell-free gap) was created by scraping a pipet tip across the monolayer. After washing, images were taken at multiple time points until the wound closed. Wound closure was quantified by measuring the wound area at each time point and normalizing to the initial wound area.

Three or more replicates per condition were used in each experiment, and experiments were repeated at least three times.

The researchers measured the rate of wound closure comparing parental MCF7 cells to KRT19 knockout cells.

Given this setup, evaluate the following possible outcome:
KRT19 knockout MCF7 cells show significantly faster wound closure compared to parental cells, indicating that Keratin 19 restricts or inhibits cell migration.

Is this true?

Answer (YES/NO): YES